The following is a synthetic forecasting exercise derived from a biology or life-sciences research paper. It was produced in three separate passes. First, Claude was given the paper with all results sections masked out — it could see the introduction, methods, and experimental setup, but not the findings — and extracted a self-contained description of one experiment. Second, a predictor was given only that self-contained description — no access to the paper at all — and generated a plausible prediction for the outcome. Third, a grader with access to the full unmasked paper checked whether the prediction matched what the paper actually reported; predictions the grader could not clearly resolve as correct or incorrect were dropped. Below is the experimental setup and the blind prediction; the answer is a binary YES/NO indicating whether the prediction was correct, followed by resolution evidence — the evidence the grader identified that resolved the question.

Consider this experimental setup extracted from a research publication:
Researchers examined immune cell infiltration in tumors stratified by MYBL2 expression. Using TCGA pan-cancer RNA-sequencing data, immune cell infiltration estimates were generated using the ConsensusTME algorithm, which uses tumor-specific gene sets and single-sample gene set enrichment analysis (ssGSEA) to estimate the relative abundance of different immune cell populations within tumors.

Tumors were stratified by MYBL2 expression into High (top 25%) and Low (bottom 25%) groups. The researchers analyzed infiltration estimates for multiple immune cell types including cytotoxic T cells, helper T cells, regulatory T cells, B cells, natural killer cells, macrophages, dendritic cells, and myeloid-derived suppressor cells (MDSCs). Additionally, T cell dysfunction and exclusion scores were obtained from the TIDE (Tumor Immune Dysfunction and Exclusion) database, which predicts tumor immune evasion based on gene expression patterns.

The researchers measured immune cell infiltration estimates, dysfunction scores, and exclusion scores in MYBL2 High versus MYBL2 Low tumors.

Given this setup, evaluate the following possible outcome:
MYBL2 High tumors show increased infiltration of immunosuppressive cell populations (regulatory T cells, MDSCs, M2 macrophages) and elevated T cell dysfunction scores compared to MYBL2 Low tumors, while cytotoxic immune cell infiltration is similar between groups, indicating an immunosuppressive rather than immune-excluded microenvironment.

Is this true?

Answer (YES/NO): NO